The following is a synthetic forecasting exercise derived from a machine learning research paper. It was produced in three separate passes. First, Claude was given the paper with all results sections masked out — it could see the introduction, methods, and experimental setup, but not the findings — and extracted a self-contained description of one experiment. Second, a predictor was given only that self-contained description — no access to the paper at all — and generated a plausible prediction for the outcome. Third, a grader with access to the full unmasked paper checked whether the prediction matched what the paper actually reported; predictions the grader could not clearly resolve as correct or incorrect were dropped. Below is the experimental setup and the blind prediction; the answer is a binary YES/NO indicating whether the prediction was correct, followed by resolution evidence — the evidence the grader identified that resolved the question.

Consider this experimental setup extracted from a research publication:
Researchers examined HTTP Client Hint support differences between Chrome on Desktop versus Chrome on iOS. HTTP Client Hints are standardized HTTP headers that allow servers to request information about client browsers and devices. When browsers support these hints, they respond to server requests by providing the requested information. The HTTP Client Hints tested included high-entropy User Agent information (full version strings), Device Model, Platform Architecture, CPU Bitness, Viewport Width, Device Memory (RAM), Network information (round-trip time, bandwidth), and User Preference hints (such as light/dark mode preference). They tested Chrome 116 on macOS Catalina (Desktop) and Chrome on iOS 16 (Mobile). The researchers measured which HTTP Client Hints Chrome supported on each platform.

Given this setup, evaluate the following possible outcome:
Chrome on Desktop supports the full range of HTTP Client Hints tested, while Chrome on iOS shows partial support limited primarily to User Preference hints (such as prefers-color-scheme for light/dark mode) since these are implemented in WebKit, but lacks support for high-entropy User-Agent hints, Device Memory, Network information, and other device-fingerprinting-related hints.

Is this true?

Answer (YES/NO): NO